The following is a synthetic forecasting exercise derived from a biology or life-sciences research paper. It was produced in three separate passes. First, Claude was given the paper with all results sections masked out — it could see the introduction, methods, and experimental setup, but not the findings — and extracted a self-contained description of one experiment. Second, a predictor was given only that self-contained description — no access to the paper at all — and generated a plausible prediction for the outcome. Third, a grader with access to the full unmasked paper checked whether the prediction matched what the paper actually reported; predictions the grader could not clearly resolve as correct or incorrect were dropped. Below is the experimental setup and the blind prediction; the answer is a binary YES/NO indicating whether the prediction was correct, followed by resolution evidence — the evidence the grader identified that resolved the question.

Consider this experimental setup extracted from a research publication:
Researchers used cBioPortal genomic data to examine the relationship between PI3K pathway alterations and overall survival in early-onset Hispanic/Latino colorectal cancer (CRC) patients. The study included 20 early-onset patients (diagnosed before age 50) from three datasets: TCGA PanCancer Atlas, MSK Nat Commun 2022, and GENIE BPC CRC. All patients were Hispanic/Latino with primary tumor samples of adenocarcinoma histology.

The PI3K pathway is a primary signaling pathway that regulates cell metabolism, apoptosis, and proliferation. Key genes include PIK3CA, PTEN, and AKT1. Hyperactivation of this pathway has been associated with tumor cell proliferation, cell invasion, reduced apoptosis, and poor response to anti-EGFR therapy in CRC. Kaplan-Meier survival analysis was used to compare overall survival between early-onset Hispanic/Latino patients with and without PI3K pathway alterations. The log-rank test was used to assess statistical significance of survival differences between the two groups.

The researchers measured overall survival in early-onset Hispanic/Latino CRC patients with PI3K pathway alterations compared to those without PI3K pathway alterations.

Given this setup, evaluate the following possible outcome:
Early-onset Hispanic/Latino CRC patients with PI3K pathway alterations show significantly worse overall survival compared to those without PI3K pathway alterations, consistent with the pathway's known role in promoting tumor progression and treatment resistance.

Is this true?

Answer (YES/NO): NO